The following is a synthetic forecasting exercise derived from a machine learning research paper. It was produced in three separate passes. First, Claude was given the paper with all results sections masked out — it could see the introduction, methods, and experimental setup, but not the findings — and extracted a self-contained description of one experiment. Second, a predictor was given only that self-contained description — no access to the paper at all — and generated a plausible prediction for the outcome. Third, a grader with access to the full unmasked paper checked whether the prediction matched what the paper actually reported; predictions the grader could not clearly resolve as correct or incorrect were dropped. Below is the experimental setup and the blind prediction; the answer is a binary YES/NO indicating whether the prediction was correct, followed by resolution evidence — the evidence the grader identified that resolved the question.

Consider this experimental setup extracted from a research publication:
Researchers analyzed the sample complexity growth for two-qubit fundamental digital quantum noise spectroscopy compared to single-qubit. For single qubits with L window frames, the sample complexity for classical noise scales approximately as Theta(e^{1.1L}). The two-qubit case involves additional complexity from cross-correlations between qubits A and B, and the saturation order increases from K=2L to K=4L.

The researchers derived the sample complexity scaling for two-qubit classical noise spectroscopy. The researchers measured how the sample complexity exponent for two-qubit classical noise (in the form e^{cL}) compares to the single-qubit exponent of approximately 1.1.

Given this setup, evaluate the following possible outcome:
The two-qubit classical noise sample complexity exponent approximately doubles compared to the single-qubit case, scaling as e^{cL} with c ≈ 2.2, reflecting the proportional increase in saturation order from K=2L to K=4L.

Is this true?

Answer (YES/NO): NO